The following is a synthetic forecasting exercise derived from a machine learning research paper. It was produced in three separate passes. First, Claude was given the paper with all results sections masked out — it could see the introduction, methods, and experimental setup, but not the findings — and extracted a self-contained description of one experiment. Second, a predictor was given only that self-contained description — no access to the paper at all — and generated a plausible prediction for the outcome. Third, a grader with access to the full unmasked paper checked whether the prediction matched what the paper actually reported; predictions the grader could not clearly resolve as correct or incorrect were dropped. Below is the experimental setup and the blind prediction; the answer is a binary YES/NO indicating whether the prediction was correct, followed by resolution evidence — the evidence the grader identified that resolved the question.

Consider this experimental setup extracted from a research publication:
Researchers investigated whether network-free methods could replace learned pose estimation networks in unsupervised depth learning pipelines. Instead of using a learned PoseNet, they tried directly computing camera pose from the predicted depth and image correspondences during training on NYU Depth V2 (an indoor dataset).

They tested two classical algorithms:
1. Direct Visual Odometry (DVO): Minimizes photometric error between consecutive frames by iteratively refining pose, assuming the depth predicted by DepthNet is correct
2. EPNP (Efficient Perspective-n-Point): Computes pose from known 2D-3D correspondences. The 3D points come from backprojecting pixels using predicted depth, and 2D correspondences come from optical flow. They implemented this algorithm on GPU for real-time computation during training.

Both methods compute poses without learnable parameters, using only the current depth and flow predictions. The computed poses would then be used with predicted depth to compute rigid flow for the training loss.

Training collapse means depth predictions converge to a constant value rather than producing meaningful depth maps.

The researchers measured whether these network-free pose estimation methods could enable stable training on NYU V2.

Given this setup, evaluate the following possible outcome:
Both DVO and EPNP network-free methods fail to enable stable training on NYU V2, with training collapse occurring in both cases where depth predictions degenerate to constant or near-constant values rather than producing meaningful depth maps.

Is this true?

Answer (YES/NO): YES